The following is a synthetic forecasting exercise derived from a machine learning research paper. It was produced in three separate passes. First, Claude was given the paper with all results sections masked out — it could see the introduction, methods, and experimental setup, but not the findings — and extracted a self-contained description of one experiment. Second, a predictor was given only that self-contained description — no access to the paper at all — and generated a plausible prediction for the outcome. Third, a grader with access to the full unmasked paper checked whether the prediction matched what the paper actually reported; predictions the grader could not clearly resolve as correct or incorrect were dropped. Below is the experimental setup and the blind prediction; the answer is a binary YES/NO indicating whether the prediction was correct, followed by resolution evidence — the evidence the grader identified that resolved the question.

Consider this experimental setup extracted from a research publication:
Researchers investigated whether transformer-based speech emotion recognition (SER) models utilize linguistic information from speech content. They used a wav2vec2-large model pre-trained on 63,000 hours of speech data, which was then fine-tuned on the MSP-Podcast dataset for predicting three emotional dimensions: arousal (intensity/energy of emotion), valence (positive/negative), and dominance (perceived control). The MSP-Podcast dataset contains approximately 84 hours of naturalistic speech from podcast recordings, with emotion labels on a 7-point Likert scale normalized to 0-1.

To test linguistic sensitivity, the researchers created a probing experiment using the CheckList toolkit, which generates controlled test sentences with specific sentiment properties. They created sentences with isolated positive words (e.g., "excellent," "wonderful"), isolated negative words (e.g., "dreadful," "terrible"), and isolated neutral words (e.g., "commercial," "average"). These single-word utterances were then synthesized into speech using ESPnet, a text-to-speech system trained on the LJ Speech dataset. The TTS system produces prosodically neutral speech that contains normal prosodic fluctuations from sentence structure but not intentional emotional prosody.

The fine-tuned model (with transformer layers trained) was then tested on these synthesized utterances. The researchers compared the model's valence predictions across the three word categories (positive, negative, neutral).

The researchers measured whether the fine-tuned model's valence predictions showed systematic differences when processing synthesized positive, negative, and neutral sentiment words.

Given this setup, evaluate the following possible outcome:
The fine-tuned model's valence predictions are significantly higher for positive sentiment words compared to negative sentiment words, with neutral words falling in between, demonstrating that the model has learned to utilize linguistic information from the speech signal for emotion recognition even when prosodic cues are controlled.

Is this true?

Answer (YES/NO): YES